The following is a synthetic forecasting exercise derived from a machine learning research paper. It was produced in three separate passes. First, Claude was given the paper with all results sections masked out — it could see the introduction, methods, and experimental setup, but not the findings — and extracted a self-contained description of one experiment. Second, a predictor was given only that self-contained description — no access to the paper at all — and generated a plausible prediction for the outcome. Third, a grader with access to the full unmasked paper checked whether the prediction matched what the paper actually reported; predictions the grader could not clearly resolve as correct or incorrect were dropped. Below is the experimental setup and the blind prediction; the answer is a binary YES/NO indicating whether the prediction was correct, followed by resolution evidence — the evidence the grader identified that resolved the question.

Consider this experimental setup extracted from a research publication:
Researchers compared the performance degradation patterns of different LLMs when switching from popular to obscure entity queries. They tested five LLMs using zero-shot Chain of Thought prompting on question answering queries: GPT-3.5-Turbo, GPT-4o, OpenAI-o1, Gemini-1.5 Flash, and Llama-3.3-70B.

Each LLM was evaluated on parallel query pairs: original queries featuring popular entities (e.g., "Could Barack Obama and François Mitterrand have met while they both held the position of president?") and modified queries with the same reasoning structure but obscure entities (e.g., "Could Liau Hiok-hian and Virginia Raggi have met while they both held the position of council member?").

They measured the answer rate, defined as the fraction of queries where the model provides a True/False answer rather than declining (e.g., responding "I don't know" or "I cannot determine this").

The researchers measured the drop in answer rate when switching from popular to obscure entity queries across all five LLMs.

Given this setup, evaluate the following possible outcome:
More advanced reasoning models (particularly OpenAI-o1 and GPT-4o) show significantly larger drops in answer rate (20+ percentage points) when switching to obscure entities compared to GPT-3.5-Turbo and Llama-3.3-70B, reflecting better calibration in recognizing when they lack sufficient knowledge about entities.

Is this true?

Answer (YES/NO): NO